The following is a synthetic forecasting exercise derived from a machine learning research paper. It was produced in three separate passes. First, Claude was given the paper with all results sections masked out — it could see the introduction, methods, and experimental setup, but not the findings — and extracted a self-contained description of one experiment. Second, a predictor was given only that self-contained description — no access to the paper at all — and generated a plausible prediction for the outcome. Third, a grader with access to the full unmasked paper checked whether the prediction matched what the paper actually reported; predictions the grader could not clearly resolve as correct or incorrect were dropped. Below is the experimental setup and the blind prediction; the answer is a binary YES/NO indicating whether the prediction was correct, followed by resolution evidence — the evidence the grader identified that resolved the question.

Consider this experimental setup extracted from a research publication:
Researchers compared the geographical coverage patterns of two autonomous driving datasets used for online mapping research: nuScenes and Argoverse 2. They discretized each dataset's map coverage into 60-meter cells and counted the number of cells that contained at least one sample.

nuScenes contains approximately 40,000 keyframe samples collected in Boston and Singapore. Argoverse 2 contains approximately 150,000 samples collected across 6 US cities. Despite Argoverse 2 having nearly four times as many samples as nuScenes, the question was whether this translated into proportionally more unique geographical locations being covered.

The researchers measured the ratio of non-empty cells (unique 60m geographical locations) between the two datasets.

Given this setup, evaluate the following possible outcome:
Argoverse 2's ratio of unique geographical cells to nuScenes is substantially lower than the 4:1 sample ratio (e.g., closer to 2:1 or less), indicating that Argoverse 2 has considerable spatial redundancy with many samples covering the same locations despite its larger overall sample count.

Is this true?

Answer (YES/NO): YES